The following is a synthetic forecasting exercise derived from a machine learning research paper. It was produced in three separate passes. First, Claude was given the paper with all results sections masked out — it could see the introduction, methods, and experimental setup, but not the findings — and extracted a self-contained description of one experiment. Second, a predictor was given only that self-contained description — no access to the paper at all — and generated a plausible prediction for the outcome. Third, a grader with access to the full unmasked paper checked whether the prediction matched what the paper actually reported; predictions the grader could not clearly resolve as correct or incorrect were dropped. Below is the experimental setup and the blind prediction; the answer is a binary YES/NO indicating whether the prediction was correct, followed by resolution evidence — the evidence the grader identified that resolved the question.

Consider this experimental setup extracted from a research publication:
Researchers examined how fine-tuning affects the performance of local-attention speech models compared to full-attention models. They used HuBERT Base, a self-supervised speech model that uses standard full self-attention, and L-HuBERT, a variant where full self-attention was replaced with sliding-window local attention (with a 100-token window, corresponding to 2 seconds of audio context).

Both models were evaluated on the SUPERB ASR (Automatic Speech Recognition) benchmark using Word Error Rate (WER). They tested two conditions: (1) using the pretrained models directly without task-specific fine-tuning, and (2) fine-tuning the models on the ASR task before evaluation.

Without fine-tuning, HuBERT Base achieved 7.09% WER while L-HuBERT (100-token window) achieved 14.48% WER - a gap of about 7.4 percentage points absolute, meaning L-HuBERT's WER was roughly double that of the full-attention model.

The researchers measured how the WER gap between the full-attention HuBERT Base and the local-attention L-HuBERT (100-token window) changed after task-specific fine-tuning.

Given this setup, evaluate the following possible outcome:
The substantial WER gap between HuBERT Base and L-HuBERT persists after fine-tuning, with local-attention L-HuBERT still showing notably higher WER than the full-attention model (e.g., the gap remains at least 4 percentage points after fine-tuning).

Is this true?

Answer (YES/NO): NO